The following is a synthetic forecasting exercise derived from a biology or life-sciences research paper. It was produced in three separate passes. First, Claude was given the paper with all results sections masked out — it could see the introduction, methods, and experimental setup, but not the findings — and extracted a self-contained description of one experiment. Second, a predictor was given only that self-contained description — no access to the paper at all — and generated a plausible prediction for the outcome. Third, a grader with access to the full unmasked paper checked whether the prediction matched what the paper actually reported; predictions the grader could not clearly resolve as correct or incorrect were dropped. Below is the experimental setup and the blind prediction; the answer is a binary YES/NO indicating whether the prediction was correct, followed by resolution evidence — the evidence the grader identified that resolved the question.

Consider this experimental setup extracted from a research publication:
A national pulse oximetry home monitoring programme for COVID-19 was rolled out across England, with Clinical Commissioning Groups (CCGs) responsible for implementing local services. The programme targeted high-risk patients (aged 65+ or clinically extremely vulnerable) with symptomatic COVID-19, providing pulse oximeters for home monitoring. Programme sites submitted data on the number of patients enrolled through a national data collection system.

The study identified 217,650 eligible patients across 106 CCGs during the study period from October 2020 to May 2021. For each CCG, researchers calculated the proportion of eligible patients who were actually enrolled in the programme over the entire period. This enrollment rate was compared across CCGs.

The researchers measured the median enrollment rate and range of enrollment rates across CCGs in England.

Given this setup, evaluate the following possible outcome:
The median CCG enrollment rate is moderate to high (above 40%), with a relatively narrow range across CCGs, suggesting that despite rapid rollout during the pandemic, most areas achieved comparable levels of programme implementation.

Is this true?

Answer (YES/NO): NO